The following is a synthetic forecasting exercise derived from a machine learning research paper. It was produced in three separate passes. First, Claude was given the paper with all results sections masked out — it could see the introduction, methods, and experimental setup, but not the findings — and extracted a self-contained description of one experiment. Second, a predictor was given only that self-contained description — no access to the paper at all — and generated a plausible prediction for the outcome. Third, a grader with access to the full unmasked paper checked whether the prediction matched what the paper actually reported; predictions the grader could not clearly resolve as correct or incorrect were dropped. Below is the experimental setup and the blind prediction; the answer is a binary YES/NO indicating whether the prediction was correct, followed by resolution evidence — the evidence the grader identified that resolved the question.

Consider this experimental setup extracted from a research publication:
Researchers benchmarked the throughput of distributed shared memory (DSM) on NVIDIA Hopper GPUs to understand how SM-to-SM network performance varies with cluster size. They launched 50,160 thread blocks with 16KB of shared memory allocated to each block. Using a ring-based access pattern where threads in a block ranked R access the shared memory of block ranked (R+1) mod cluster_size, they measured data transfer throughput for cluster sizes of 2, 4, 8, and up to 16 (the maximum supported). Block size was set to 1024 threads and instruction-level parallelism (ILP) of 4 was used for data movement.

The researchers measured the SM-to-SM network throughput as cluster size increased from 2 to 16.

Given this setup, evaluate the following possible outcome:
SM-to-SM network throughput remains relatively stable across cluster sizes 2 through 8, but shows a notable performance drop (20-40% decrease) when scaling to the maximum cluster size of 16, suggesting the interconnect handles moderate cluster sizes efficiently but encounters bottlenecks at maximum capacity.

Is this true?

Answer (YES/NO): NO